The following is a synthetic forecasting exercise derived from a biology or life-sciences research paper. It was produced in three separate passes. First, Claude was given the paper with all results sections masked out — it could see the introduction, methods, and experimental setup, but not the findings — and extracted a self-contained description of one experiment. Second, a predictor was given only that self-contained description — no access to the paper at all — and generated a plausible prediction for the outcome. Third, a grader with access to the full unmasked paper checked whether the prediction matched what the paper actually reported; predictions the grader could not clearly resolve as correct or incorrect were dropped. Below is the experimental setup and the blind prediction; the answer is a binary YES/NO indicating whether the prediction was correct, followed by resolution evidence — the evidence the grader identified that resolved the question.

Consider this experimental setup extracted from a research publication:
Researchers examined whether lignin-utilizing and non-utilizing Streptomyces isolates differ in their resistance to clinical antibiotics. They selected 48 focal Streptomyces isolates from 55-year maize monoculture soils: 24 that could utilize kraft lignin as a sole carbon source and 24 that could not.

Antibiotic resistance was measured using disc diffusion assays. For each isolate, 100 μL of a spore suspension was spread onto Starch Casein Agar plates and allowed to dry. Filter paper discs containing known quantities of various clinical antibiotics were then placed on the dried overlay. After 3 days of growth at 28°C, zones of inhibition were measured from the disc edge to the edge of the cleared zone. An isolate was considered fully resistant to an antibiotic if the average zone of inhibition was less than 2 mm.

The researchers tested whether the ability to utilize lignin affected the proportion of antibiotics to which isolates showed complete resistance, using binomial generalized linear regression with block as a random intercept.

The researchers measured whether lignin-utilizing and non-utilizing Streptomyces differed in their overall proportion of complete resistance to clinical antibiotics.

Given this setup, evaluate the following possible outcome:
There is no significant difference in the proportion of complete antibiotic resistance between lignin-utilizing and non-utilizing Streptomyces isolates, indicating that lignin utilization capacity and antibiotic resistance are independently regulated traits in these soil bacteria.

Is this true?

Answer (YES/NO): YES